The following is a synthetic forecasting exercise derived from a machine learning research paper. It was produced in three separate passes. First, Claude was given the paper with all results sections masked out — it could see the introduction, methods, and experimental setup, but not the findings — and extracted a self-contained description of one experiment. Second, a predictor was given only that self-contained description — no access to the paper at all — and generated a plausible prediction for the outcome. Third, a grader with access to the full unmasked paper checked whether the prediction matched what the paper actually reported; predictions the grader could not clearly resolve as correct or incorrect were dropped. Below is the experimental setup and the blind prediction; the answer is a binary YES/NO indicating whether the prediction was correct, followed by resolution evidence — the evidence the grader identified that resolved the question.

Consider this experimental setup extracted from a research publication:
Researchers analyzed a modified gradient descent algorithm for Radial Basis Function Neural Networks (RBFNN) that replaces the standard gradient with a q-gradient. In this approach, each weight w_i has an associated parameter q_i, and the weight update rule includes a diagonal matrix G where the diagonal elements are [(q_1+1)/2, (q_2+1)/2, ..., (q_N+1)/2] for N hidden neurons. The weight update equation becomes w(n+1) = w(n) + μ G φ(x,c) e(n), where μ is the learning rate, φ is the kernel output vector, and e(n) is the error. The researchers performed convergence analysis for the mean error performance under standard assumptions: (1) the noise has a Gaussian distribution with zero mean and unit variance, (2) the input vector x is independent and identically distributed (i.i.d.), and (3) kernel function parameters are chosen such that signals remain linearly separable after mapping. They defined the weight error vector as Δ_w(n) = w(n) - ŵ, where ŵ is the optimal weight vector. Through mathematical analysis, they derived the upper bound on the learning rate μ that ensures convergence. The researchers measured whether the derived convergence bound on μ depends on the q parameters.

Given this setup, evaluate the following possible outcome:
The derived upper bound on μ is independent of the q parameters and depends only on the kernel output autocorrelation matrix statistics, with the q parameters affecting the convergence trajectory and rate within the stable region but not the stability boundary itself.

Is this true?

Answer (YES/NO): NO